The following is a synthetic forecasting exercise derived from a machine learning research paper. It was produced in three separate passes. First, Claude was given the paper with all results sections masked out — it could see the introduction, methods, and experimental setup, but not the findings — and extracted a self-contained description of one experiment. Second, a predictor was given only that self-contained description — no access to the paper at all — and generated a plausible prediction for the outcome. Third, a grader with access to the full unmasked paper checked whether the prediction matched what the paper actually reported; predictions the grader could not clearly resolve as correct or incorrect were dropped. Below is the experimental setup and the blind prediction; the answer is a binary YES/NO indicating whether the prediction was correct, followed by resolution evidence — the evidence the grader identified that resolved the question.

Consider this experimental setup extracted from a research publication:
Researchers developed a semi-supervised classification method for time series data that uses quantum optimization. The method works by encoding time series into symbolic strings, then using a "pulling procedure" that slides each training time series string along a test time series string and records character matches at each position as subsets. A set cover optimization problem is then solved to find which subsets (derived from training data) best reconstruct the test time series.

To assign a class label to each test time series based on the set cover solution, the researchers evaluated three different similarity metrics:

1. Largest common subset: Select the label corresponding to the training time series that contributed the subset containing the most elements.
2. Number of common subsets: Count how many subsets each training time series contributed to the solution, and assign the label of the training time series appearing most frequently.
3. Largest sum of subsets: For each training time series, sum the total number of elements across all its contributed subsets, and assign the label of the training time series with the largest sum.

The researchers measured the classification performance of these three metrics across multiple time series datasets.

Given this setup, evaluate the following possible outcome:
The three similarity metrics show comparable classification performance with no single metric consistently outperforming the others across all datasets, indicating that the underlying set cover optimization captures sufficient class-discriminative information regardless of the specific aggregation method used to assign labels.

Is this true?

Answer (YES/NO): NO